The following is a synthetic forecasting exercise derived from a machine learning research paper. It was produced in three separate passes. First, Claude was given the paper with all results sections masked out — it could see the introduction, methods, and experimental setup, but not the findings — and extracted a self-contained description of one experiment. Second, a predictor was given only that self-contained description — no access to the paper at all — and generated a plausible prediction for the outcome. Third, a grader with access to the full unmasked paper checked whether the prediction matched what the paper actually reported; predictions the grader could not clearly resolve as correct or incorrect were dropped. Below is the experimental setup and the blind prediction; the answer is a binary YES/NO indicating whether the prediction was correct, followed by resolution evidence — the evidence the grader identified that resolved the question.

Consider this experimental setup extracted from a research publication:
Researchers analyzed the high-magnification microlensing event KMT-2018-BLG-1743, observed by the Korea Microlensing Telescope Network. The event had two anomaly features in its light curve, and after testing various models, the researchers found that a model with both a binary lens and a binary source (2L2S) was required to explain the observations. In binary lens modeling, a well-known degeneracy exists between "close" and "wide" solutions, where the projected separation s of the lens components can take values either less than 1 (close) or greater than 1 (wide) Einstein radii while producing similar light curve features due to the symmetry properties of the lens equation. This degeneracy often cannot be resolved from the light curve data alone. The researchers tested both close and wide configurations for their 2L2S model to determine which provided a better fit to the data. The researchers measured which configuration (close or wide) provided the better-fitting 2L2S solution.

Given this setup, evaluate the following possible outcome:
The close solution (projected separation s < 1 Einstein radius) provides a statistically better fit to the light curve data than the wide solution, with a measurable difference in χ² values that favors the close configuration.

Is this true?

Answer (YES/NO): NO